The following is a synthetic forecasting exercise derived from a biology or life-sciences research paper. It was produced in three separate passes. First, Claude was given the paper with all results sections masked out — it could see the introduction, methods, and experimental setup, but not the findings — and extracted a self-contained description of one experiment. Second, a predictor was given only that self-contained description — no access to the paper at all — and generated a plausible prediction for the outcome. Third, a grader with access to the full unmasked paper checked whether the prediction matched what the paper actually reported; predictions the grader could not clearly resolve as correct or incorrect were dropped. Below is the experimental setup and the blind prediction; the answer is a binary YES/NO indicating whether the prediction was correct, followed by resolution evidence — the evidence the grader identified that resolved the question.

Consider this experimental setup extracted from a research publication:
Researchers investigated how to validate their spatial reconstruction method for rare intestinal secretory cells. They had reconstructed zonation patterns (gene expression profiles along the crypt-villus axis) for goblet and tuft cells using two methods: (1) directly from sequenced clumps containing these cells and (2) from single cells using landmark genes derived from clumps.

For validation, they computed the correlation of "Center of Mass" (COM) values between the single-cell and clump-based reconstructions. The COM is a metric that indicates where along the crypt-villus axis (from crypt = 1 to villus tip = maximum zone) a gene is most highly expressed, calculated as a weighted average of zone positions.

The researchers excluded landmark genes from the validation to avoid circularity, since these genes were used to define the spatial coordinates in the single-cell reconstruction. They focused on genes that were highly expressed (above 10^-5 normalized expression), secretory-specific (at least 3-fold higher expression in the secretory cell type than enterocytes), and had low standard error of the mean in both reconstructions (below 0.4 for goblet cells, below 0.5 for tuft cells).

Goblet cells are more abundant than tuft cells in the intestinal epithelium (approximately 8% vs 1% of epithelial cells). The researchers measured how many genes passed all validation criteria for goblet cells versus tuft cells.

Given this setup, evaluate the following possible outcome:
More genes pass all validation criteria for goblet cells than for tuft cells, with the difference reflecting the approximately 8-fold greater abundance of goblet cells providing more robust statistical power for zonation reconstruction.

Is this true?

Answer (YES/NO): NO